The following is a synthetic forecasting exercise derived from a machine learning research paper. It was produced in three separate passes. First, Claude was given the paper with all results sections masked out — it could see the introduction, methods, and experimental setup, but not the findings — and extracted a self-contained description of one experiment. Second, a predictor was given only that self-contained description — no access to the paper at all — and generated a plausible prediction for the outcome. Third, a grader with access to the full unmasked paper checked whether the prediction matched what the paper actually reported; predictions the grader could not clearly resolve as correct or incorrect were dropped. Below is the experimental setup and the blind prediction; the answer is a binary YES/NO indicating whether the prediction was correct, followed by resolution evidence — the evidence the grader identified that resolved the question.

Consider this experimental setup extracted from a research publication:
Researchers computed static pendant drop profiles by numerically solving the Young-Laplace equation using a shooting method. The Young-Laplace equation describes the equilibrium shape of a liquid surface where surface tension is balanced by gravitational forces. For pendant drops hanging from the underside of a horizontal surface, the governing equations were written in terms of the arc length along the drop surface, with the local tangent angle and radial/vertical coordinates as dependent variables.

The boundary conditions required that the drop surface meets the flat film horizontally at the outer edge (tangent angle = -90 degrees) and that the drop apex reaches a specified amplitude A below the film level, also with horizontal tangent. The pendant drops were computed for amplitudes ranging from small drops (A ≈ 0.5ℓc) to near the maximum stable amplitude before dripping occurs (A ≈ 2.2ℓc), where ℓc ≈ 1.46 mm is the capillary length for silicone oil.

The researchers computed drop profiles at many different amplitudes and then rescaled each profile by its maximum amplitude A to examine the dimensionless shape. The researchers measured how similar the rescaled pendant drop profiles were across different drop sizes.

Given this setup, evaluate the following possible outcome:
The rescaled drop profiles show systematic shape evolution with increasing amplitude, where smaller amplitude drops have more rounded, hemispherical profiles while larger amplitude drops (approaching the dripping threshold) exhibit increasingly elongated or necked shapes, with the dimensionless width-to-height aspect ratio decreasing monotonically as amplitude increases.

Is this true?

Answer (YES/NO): NO